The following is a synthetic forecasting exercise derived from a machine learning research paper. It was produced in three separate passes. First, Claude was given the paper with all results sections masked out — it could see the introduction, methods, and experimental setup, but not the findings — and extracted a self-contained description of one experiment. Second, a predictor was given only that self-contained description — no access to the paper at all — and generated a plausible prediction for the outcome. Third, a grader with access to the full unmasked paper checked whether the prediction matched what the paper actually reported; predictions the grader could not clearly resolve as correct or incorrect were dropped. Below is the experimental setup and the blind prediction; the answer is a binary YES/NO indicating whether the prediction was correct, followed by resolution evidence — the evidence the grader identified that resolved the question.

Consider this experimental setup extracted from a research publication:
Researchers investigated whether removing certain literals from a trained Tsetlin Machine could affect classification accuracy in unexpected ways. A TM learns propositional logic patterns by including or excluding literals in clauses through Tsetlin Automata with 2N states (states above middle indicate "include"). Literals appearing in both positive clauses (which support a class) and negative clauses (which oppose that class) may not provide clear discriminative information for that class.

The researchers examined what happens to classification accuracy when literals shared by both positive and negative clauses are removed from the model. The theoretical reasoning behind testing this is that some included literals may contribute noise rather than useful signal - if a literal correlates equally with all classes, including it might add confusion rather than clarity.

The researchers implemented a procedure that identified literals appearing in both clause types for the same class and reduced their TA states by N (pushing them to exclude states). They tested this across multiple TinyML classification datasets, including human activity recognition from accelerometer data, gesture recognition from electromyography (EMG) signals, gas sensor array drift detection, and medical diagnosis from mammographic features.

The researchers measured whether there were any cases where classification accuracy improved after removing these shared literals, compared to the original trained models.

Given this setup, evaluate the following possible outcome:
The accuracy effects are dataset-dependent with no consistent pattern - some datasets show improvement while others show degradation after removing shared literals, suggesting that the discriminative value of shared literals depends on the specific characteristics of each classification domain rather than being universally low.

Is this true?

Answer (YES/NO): YES